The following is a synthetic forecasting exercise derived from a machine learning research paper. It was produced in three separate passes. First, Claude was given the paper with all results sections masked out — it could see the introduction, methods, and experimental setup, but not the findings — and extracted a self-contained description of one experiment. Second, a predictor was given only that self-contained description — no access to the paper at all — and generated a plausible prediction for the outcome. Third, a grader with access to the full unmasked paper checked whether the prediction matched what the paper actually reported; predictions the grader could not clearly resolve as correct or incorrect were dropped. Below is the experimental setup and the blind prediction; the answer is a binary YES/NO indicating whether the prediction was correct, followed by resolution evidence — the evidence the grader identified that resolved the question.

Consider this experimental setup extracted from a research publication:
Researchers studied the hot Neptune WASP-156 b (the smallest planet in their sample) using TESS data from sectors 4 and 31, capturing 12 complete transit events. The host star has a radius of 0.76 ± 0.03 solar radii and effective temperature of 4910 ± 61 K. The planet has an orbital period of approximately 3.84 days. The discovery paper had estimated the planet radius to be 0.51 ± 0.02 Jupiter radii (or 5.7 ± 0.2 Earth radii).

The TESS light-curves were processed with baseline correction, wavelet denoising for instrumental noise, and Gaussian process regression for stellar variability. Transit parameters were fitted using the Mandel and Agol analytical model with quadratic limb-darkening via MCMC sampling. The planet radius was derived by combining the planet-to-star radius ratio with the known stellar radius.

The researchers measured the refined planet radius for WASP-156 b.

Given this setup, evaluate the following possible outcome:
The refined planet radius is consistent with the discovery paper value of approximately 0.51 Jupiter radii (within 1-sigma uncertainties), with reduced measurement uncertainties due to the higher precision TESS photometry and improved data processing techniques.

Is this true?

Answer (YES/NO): NO